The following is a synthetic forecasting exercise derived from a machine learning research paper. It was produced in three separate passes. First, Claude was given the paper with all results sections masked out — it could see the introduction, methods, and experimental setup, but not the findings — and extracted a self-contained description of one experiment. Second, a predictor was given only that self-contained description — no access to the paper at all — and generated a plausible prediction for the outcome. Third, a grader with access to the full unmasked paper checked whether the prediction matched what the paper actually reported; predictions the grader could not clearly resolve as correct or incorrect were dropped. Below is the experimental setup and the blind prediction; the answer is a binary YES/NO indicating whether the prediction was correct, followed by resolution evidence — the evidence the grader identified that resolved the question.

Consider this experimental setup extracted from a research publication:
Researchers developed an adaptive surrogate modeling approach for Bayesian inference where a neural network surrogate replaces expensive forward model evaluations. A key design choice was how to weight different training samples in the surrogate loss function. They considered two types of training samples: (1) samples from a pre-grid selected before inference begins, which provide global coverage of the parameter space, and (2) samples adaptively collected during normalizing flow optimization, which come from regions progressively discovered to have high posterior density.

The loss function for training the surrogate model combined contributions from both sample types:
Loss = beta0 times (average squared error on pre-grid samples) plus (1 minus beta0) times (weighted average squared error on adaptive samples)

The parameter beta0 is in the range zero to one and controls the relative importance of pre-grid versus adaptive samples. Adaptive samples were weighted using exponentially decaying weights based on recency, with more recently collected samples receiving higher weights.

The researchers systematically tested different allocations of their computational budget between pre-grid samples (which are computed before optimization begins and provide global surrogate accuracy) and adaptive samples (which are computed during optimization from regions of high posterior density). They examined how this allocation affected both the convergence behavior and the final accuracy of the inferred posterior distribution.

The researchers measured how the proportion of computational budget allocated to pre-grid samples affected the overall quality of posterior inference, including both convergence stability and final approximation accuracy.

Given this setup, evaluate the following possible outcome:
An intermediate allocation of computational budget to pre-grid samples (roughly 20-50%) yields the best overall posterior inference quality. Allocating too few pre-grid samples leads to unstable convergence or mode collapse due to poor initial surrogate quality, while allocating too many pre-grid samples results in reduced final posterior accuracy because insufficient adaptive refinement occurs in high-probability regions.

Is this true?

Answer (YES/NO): YES